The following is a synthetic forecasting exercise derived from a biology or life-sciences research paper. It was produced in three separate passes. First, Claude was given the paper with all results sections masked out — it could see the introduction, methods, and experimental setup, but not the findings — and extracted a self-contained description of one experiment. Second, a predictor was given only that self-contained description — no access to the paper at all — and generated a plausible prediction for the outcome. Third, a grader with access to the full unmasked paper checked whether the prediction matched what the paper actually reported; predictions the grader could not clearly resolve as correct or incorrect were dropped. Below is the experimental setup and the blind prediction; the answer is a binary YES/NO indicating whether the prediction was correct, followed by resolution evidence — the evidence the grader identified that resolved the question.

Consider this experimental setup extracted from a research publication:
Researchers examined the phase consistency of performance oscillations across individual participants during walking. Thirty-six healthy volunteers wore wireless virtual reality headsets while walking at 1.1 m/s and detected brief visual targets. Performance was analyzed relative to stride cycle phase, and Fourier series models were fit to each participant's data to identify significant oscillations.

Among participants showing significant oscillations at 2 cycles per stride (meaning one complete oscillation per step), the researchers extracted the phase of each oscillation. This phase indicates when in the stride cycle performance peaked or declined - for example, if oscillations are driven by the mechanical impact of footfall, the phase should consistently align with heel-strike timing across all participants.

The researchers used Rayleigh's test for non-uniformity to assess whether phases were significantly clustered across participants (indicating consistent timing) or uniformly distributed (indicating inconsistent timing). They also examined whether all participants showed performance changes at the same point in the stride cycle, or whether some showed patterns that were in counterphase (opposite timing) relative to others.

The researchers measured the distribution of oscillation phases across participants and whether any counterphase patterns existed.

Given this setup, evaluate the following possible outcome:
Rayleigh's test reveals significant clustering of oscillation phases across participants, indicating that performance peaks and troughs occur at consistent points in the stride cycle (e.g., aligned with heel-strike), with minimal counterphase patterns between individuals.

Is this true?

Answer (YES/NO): YES